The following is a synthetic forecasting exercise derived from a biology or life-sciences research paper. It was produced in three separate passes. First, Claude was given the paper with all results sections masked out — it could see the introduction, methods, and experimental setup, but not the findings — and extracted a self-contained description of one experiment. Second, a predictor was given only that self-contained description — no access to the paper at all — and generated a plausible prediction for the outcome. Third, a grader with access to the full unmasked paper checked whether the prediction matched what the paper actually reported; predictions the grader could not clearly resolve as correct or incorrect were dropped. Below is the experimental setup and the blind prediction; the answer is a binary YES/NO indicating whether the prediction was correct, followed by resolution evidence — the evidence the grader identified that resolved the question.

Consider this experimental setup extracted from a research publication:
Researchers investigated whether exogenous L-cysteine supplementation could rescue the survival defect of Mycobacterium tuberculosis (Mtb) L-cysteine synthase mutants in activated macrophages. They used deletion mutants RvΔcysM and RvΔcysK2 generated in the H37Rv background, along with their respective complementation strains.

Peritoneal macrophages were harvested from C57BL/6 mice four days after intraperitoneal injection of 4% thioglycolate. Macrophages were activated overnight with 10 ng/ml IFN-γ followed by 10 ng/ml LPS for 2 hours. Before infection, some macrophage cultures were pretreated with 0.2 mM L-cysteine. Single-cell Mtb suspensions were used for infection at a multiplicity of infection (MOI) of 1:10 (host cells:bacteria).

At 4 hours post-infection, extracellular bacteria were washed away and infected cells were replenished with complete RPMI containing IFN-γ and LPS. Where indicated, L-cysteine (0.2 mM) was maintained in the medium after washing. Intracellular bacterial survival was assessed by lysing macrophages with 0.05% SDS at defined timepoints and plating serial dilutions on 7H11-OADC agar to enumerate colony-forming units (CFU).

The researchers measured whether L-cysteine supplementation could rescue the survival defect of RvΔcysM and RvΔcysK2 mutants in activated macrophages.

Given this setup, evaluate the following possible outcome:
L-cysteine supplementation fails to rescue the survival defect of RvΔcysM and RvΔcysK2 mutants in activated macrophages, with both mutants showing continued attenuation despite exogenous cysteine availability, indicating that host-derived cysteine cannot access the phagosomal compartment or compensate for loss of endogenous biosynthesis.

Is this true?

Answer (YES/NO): NO